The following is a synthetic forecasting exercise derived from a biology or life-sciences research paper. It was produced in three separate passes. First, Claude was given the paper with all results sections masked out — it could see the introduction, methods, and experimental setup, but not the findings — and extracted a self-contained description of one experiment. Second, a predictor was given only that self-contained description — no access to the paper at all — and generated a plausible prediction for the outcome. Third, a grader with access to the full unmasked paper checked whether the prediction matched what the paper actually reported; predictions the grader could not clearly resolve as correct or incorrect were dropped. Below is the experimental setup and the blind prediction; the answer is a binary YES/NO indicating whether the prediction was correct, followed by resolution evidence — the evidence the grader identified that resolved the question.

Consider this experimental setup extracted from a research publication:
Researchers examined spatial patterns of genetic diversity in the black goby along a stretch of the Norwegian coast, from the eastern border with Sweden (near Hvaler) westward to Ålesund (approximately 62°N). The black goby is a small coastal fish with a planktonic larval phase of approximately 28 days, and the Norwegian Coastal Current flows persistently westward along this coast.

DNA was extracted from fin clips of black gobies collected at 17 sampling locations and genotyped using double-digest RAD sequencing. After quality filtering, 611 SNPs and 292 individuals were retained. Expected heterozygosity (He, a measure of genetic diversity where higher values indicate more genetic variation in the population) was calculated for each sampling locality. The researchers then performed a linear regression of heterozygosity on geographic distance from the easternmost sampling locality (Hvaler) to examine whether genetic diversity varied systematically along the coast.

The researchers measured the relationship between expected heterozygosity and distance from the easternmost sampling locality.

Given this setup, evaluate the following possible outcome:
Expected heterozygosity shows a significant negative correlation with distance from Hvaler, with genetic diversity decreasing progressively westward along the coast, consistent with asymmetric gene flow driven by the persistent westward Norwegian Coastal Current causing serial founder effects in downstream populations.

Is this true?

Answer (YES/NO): NO